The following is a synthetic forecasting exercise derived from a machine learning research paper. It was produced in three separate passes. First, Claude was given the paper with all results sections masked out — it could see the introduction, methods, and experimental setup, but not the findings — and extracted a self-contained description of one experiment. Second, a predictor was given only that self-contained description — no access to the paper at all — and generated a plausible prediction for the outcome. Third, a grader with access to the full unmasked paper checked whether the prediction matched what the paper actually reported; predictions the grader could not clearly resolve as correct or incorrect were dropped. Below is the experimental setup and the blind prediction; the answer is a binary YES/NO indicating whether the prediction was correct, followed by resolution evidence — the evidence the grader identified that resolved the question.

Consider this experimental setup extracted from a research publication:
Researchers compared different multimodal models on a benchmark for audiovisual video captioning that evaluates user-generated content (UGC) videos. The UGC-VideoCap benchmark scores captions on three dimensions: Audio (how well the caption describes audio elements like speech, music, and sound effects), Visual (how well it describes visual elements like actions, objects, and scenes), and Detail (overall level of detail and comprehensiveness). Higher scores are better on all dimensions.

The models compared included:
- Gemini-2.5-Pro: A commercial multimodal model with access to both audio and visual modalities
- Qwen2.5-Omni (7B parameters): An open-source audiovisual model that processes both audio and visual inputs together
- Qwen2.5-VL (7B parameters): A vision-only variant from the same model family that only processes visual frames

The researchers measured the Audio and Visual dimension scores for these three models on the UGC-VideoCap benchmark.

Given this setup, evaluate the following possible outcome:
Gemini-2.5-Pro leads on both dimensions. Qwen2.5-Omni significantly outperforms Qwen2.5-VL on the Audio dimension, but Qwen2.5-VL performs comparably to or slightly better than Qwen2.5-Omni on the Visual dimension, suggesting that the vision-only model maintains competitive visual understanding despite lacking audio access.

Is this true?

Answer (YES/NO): NO